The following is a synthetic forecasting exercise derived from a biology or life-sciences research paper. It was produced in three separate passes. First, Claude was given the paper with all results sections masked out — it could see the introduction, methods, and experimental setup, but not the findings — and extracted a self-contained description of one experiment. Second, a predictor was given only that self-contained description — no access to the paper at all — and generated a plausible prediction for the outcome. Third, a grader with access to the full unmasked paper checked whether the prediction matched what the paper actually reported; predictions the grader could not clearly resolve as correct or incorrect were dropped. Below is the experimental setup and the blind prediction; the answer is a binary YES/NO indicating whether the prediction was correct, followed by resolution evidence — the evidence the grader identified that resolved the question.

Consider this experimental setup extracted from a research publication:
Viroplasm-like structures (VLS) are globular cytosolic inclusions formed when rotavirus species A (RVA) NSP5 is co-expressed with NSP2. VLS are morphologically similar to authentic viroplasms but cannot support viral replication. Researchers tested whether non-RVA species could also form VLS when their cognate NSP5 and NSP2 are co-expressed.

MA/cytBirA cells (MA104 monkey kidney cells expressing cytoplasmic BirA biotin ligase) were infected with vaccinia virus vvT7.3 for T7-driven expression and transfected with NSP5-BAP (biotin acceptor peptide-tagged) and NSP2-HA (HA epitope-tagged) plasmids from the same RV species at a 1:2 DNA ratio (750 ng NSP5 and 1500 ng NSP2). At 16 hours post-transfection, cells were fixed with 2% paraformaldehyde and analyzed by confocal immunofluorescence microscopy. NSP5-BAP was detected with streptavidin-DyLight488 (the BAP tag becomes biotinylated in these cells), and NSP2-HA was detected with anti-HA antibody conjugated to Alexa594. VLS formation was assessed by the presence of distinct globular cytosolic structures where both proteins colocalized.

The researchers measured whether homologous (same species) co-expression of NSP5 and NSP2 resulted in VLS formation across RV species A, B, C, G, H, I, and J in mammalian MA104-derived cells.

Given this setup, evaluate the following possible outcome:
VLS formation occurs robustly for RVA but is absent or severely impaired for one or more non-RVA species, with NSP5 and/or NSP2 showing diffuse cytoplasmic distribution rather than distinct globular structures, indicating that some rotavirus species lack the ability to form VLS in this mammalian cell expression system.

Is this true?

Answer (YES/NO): YES